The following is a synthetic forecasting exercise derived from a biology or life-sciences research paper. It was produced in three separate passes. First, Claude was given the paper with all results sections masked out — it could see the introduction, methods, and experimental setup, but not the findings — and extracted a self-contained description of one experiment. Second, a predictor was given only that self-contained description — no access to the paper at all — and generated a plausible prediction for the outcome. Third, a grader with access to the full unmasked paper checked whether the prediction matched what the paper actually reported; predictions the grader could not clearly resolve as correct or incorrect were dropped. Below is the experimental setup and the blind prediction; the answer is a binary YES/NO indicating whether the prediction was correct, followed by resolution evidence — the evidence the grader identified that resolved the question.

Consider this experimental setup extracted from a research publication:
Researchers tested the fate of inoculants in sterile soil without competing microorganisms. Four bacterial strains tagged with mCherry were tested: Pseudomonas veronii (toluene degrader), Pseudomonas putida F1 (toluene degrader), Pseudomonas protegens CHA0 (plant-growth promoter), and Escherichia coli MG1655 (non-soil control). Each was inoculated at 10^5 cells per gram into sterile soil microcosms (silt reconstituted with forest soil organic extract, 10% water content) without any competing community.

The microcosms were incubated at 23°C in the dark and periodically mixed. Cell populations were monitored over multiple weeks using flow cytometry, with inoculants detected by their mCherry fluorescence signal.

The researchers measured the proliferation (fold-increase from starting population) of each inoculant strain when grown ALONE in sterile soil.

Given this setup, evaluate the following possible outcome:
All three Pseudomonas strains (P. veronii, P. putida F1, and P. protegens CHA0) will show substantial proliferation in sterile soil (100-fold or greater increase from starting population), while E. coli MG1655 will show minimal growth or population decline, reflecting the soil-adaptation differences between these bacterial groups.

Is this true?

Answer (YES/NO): YES